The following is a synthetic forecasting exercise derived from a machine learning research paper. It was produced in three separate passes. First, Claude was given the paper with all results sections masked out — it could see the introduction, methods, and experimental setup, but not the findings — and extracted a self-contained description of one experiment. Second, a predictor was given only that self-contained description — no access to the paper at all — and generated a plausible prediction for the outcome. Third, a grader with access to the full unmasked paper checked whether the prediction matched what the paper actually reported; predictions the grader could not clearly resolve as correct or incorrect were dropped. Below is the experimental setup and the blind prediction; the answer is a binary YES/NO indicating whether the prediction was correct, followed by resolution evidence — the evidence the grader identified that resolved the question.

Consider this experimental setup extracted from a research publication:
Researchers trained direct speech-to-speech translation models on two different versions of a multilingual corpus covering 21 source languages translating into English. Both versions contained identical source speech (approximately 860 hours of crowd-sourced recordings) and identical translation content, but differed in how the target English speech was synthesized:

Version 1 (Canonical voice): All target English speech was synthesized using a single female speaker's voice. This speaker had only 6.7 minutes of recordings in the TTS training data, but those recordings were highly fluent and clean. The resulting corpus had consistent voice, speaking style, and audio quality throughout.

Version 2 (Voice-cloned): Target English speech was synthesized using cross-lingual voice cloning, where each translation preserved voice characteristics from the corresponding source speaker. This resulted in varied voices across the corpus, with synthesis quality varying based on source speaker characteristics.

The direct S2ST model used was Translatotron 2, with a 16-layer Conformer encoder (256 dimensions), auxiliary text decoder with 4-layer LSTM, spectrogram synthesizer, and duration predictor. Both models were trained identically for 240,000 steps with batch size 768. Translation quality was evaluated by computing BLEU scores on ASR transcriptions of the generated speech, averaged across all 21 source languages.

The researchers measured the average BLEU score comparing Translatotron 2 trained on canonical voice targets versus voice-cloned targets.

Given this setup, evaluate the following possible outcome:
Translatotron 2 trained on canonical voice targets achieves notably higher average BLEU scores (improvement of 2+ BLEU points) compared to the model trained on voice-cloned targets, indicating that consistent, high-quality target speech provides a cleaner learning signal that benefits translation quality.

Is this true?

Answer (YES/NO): NO